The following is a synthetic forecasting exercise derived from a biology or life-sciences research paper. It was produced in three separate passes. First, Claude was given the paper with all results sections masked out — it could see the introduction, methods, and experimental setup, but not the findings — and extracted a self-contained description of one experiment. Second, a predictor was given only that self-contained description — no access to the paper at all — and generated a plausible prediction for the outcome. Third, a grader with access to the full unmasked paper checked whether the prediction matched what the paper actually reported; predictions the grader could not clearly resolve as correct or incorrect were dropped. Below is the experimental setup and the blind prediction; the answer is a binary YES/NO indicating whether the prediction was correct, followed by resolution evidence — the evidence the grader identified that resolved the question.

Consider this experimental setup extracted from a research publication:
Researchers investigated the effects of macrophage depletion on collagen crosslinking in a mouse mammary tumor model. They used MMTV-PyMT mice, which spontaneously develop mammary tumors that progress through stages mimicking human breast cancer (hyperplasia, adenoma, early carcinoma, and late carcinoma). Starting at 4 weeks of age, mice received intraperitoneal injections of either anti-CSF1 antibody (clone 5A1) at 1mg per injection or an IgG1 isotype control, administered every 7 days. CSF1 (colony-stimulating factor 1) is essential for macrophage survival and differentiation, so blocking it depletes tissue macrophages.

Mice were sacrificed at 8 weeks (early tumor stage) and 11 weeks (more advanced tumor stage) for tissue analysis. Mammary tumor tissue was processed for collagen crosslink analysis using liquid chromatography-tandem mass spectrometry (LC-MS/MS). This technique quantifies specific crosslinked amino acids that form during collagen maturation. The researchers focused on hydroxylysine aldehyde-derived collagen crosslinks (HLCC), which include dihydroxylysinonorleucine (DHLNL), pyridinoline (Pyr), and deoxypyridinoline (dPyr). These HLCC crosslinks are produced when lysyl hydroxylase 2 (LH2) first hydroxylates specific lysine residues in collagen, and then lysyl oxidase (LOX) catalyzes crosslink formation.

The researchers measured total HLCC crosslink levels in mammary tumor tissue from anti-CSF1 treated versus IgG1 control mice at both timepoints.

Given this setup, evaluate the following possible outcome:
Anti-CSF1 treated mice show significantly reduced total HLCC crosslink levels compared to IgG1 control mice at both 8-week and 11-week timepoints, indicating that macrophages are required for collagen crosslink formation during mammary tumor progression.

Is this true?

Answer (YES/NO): NO